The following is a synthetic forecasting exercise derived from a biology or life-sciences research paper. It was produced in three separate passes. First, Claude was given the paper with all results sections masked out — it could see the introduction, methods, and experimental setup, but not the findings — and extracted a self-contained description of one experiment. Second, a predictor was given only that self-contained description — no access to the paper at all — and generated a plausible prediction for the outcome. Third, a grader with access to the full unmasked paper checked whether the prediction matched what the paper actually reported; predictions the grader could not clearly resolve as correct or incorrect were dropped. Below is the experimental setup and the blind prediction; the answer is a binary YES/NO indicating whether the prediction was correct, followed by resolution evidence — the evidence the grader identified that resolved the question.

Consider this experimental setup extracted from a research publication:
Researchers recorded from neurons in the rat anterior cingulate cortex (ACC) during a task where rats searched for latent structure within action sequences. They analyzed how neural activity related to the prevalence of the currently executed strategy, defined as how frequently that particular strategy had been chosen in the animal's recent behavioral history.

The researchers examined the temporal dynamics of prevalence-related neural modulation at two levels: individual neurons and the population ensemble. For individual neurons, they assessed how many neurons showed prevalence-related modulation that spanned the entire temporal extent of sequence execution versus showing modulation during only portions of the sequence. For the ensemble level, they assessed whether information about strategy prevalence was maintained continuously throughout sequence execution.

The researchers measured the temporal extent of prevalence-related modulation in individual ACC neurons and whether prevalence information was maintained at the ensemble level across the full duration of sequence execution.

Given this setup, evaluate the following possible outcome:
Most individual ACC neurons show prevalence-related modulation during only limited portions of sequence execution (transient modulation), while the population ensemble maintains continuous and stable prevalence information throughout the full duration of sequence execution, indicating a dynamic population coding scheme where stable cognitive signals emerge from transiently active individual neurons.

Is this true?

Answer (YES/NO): YES